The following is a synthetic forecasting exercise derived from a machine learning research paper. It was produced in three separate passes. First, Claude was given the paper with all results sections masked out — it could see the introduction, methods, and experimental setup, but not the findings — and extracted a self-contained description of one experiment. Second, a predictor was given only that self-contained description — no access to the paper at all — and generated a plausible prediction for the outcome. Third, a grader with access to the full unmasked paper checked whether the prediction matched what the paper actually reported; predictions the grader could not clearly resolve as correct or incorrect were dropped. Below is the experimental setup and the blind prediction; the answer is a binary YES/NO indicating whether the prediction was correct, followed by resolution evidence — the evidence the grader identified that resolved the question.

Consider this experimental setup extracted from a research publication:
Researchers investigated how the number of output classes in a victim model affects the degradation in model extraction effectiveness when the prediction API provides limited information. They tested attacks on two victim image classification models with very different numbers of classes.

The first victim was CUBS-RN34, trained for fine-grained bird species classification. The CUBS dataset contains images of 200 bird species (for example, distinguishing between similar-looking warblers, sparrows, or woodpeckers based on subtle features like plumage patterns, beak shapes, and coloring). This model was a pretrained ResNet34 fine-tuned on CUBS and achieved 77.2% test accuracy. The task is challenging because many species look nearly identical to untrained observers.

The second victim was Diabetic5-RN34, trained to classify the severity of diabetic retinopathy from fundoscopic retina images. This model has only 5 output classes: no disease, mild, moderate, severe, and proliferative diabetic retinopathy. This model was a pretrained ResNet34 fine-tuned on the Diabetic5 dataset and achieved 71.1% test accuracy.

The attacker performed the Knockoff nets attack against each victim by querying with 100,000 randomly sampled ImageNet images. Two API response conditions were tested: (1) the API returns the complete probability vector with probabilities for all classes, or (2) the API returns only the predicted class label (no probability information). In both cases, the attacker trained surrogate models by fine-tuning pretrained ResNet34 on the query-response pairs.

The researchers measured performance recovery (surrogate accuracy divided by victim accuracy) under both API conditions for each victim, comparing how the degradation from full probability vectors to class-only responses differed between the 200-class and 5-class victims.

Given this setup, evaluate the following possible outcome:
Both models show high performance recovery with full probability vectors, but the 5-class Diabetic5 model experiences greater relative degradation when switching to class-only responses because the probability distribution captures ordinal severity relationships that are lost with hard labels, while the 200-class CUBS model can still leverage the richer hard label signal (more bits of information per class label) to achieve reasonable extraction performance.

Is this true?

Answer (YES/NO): NO